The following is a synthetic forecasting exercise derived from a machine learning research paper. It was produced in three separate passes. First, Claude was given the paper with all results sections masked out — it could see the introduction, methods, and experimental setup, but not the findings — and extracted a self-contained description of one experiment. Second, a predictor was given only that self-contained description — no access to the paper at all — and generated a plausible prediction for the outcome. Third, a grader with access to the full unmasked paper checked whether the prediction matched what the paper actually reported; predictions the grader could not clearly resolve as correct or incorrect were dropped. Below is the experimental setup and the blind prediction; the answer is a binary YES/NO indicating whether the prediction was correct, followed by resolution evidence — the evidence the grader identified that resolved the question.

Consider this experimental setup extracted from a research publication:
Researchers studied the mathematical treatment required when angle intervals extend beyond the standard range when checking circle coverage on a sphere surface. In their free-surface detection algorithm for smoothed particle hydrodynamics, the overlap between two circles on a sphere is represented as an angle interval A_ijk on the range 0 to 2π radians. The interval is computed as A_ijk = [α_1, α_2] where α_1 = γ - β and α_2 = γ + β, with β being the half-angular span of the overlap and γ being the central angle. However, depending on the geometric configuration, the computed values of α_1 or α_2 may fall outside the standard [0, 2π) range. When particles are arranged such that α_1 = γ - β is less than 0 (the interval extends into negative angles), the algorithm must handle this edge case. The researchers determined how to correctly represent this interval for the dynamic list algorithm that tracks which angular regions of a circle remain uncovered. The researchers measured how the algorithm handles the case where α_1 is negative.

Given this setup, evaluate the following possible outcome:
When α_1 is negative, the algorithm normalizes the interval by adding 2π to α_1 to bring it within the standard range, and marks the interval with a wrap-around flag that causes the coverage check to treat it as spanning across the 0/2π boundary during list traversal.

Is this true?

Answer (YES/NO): NO